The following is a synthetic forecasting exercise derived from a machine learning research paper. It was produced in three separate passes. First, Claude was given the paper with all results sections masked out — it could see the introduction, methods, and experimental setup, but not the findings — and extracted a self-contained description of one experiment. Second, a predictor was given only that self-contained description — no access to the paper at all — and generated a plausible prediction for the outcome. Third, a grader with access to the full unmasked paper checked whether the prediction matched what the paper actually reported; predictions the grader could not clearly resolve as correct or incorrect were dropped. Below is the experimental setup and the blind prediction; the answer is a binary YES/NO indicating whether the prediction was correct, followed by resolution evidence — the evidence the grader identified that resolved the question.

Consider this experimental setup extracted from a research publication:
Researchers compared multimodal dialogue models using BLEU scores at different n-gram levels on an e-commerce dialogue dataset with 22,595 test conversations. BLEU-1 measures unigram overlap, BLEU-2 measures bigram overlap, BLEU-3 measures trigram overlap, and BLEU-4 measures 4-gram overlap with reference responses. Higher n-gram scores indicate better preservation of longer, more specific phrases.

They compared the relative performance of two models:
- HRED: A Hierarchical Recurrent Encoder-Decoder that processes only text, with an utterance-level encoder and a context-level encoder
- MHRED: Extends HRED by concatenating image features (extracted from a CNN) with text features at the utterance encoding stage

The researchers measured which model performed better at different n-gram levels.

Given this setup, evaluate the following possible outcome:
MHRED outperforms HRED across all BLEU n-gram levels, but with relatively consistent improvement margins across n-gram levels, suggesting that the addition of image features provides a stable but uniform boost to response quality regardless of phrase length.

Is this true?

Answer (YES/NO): NO